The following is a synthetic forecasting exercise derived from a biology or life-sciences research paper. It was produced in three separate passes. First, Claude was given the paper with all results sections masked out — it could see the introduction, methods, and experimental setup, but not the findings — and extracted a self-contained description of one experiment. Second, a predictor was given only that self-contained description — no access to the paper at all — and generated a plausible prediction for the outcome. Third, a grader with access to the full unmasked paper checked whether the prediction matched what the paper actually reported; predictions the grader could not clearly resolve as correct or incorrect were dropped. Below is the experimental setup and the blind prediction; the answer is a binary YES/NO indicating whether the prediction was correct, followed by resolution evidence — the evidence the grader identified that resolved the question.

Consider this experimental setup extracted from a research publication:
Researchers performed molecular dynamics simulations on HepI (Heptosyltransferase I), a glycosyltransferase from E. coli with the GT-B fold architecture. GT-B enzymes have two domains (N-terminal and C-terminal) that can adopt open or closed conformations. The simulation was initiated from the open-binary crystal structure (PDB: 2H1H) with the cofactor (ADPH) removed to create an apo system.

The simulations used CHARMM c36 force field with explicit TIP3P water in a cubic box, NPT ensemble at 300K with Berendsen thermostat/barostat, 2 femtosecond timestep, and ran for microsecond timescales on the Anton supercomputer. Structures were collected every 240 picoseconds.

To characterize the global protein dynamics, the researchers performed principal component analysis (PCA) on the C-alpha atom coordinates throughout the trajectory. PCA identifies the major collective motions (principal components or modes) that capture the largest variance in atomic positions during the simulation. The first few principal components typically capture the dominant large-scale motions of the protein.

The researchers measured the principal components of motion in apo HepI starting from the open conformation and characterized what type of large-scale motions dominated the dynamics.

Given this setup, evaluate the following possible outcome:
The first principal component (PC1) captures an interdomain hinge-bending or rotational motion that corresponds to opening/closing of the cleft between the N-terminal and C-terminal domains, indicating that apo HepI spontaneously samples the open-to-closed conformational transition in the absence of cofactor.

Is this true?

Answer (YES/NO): NO